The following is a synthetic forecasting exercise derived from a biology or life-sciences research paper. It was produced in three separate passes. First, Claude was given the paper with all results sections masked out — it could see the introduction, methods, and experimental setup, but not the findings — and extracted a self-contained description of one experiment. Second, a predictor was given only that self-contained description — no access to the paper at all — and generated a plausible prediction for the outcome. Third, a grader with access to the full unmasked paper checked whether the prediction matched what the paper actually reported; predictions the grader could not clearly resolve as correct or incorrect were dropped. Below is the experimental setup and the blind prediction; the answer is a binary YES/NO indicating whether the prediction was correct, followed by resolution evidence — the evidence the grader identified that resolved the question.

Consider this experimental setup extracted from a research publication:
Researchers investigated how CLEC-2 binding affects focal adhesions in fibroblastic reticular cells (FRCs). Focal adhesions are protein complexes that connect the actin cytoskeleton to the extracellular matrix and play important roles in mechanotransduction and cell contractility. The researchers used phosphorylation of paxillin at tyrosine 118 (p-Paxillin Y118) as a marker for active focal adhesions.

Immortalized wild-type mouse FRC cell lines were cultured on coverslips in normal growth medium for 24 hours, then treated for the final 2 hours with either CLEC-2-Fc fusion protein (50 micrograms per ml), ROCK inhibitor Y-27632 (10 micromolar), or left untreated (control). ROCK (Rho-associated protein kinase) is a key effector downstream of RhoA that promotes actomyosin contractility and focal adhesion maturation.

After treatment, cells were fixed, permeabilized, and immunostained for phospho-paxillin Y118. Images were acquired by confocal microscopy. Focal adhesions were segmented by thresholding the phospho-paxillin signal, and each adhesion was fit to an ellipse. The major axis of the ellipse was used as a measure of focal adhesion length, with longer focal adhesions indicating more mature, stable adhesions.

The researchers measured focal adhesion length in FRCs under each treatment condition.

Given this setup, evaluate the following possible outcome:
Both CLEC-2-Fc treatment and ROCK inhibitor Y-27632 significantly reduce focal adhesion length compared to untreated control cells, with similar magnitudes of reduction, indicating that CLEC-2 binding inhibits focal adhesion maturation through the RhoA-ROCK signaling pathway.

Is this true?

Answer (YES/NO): YES